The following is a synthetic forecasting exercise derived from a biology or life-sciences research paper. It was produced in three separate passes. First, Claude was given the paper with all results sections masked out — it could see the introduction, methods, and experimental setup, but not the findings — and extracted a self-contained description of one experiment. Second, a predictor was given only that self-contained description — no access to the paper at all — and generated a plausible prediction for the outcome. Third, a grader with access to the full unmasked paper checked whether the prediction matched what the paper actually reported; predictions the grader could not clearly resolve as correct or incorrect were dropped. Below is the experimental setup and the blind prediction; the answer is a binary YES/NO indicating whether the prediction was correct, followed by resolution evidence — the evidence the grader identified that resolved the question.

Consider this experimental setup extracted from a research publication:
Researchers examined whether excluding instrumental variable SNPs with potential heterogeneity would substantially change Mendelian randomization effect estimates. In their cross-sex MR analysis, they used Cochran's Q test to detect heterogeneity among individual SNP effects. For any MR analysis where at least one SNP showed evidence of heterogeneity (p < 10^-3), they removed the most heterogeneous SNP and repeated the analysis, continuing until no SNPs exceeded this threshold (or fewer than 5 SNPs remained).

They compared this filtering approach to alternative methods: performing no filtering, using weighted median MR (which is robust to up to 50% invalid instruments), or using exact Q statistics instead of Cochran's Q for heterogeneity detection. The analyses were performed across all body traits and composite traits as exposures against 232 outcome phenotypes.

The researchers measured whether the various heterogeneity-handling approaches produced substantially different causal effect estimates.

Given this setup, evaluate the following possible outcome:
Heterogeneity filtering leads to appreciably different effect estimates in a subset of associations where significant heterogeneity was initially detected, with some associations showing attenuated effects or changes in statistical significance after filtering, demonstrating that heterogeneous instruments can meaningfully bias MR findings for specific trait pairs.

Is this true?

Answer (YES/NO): NO